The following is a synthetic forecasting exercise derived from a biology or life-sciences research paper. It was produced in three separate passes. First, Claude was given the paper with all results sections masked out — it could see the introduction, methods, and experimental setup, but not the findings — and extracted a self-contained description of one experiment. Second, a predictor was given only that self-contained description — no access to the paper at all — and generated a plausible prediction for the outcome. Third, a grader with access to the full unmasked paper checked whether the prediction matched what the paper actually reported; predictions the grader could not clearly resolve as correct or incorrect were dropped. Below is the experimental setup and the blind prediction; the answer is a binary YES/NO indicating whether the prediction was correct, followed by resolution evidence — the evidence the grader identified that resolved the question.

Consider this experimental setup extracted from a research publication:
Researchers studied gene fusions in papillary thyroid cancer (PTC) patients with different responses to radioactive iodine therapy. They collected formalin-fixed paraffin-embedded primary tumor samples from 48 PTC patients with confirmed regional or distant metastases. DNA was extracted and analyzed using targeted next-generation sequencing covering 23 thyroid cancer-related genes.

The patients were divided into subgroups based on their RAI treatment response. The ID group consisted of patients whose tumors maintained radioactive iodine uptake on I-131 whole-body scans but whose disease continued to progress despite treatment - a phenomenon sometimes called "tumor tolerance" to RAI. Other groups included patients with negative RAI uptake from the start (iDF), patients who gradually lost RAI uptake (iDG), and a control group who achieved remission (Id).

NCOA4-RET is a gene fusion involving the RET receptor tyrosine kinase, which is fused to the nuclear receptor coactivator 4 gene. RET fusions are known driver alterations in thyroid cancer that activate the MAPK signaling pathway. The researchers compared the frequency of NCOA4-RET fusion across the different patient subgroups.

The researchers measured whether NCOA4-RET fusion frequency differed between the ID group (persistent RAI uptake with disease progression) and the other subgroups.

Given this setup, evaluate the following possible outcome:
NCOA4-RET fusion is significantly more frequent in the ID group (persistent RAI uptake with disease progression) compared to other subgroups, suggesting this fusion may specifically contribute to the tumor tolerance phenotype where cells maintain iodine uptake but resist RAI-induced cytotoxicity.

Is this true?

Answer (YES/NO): YES